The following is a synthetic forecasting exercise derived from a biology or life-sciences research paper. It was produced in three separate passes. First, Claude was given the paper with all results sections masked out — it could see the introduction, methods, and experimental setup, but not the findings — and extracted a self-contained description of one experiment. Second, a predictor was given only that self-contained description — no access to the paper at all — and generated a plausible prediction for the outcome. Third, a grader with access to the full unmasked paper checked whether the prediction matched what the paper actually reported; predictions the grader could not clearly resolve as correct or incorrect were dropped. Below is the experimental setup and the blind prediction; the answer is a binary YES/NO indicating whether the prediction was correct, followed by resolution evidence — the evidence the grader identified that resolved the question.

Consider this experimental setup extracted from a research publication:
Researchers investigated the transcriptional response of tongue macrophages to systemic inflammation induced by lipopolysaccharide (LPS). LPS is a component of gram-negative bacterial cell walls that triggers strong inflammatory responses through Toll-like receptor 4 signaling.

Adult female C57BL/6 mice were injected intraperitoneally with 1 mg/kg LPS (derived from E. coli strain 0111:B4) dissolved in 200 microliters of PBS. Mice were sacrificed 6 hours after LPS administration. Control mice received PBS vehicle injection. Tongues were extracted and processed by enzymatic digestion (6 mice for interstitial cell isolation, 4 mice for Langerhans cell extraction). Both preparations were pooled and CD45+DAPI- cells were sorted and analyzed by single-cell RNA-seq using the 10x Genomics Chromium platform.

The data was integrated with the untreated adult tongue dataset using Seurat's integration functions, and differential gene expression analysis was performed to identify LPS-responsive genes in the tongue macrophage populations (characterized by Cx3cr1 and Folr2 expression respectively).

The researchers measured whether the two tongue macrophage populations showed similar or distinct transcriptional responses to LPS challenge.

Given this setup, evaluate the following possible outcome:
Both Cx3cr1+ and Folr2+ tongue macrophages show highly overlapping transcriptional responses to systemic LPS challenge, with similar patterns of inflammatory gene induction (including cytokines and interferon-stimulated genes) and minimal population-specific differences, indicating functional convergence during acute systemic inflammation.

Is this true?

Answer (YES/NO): NO